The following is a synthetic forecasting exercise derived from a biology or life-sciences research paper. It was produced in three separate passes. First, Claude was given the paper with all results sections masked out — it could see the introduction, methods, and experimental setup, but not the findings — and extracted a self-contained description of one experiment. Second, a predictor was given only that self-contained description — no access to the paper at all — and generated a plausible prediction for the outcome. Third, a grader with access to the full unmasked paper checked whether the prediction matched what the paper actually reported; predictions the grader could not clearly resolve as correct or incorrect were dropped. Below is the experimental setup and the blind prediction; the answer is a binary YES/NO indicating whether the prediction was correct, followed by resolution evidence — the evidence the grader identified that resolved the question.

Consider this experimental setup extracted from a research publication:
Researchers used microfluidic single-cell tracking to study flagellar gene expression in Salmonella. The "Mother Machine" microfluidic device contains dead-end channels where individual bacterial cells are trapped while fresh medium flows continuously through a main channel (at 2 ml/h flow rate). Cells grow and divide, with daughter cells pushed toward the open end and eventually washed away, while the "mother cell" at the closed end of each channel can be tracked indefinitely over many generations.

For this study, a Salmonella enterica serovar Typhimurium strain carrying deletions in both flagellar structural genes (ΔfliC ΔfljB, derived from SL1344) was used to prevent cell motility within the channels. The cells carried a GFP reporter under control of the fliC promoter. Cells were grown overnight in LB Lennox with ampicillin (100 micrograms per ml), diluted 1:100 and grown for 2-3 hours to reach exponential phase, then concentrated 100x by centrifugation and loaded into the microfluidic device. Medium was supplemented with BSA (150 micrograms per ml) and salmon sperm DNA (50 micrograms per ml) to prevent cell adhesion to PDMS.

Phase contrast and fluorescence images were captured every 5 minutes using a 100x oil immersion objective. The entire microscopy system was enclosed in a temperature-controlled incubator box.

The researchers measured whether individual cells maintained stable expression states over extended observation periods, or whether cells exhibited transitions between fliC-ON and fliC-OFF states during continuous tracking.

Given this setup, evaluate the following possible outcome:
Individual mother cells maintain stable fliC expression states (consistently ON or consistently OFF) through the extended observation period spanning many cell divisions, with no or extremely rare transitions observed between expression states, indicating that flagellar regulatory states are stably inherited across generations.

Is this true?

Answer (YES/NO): NO